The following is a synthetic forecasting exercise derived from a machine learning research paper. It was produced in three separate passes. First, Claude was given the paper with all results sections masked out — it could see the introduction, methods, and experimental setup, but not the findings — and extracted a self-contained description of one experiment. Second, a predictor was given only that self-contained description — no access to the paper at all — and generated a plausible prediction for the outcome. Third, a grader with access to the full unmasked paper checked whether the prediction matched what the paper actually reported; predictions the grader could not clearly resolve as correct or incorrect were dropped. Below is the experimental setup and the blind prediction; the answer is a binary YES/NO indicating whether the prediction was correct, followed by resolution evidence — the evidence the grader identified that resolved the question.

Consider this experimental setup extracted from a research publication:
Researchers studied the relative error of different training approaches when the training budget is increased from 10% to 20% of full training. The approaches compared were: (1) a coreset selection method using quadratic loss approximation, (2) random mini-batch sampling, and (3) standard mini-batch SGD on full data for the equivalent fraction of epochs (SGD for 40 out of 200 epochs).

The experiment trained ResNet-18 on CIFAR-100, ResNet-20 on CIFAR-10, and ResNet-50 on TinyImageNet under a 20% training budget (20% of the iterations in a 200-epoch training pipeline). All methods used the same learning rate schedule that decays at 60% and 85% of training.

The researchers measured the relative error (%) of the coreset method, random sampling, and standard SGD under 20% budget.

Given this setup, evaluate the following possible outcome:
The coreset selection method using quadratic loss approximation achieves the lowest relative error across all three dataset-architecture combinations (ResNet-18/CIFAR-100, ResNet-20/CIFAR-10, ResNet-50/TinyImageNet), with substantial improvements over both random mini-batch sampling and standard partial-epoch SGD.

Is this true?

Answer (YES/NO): NO